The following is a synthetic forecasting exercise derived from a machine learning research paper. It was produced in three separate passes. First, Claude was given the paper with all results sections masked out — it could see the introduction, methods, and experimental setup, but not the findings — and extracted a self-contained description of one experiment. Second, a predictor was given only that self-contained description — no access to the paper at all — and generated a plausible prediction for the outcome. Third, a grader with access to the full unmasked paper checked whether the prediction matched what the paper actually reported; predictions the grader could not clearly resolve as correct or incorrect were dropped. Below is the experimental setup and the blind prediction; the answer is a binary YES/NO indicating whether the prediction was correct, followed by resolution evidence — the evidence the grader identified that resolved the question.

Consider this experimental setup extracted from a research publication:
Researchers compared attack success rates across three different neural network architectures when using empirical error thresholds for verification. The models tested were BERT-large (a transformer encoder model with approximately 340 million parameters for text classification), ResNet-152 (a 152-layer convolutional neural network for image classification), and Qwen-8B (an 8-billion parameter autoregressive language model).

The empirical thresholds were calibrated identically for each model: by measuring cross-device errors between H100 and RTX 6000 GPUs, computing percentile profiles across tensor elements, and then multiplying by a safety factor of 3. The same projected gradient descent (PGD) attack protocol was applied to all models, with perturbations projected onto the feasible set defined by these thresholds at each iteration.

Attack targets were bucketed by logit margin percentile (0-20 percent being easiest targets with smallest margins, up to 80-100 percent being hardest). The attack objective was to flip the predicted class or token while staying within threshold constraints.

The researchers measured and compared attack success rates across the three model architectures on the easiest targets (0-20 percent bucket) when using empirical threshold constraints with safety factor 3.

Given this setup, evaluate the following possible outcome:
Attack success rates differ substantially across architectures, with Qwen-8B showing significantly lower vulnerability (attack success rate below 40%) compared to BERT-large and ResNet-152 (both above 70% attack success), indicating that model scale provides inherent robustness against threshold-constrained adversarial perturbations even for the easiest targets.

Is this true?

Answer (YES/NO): NO